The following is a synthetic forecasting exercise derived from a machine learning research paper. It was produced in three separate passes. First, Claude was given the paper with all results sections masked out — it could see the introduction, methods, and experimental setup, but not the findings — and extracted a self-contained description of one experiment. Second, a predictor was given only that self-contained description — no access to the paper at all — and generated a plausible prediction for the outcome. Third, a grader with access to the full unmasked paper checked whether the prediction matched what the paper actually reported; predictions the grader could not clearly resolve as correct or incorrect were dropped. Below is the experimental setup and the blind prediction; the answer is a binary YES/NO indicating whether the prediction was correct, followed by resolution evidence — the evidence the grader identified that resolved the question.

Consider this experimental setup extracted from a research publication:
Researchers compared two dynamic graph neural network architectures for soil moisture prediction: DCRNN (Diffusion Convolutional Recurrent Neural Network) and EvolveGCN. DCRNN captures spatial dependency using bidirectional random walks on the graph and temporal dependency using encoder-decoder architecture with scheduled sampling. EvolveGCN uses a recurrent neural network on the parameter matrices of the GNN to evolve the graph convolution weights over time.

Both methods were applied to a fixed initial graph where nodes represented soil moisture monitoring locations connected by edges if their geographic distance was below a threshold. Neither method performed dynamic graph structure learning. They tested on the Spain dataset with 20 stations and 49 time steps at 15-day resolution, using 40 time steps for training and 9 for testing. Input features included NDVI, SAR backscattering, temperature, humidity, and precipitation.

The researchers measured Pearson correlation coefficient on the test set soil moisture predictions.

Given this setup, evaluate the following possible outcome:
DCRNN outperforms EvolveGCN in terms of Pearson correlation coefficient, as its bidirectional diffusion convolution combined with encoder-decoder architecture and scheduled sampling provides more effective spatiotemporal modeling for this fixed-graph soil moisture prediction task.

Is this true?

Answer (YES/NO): NO